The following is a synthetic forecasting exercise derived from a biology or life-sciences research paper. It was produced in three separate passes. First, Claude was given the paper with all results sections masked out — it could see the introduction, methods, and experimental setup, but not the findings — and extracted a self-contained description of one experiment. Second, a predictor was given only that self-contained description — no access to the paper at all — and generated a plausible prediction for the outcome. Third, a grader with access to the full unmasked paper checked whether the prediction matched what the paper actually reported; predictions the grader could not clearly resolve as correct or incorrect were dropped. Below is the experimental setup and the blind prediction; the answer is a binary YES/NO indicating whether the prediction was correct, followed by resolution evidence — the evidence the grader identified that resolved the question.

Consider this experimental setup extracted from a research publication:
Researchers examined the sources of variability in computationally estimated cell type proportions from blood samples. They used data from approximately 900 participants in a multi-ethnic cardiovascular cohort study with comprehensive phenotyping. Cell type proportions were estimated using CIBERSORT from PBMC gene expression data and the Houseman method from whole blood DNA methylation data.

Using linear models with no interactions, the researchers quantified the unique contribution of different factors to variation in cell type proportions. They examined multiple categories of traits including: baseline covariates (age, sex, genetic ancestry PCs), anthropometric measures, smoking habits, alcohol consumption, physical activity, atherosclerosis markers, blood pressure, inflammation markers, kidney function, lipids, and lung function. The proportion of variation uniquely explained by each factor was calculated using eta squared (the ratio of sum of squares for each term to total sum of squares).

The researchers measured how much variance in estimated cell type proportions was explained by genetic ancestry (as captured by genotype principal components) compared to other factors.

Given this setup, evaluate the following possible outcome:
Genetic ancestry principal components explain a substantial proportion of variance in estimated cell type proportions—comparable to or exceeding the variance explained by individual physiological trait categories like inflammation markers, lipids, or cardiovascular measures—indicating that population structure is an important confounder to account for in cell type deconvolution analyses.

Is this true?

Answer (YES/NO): YES